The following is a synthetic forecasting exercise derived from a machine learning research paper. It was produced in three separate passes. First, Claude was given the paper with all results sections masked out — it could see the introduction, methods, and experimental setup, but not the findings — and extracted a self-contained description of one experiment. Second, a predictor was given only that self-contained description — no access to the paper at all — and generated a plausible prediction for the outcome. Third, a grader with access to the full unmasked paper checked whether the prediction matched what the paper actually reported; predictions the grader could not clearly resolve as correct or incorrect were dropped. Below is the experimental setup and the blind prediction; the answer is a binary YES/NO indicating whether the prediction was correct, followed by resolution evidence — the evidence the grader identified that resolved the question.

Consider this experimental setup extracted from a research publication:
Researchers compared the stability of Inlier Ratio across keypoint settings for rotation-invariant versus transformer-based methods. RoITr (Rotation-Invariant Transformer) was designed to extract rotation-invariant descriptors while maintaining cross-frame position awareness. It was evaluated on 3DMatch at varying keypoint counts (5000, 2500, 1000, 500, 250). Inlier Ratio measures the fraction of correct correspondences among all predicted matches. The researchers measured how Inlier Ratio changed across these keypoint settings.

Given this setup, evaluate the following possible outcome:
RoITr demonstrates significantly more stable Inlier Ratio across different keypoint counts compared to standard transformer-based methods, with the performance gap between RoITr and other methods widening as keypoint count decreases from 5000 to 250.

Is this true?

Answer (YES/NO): NO